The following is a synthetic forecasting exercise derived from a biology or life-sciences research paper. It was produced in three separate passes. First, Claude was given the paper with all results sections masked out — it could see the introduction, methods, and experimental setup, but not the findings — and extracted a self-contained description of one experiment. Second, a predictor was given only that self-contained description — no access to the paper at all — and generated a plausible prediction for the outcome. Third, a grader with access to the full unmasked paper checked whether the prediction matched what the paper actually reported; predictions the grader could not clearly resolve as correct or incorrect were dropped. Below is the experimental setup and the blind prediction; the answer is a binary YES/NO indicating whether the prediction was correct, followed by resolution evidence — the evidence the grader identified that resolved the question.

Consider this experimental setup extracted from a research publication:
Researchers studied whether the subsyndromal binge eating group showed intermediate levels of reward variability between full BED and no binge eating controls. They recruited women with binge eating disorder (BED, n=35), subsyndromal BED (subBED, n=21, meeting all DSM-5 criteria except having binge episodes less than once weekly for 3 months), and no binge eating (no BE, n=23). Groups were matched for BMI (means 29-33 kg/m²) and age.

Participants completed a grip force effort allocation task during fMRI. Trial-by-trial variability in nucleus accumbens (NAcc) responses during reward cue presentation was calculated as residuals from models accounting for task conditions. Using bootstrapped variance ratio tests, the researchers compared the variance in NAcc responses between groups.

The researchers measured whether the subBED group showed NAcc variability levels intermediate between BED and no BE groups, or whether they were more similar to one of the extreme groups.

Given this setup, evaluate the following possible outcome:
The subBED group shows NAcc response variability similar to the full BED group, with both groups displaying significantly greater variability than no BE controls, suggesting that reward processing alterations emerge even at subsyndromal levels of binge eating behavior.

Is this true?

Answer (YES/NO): NO